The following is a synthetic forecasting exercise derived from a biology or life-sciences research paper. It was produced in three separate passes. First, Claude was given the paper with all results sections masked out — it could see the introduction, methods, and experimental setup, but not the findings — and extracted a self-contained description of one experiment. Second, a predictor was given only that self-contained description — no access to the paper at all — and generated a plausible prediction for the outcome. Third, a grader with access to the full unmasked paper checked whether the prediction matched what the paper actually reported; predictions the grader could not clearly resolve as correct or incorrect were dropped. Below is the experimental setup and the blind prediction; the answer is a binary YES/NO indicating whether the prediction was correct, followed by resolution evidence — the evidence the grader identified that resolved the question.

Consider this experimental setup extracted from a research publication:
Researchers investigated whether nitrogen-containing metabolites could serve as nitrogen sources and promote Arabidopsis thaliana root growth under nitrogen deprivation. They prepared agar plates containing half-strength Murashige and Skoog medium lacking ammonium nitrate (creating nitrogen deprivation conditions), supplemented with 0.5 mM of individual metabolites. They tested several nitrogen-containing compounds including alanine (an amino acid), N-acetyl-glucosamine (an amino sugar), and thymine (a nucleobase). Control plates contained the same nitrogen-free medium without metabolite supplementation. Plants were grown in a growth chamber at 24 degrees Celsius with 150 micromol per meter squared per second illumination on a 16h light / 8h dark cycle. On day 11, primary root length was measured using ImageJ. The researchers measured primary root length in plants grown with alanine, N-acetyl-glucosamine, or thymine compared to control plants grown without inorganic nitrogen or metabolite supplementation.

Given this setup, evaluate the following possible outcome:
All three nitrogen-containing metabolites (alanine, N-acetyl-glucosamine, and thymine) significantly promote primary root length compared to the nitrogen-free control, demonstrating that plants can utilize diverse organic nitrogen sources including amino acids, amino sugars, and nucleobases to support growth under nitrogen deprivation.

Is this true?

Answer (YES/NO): YES